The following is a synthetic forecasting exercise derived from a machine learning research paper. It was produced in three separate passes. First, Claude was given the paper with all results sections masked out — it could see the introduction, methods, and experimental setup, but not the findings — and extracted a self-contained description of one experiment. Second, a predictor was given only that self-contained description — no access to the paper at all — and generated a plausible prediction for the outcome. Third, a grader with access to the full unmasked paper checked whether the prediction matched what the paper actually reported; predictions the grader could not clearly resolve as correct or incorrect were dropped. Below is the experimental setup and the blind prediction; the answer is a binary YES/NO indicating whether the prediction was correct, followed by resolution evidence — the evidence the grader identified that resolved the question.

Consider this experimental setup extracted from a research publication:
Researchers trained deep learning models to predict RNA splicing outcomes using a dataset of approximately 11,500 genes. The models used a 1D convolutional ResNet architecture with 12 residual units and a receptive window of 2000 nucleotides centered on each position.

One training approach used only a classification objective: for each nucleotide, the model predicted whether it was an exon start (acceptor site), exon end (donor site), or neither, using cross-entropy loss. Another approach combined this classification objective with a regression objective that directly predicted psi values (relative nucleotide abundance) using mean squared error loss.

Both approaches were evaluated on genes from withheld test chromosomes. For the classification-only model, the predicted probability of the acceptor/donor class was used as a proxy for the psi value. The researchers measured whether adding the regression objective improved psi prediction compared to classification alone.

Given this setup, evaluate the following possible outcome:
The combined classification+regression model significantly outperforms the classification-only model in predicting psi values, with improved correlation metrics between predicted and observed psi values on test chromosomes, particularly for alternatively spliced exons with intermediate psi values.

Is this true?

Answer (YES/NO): NO